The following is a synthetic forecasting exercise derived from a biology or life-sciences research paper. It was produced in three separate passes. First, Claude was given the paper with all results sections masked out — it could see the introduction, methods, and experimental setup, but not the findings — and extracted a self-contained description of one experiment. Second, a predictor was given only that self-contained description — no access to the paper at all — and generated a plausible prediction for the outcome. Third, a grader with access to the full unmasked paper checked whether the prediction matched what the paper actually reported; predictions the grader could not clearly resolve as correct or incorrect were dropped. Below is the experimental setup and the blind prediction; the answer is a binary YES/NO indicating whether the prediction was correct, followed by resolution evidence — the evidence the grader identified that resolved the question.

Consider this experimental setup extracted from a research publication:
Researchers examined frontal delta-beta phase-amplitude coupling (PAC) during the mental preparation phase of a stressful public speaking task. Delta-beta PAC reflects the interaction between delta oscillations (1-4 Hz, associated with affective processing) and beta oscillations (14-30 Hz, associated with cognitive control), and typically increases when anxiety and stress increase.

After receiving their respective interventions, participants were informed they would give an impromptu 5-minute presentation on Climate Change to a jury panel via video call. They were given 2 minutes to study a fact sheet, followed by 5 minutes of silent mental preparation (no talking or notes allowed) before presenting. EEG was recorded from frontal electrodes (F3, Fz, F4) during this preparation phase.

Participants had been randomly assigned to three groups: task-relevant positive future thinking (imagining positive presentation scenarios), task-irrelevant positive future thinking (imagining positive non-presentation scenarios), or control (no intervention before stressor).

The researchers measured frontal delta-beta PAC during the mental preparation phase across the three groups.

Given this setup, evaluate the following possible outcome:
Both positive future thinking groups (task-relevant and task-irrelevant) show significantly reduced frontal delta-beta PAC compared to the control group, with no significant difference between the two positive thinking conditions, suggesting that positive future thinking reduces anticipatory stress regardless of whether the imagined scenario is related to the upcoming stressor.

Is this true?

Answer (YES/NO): NO